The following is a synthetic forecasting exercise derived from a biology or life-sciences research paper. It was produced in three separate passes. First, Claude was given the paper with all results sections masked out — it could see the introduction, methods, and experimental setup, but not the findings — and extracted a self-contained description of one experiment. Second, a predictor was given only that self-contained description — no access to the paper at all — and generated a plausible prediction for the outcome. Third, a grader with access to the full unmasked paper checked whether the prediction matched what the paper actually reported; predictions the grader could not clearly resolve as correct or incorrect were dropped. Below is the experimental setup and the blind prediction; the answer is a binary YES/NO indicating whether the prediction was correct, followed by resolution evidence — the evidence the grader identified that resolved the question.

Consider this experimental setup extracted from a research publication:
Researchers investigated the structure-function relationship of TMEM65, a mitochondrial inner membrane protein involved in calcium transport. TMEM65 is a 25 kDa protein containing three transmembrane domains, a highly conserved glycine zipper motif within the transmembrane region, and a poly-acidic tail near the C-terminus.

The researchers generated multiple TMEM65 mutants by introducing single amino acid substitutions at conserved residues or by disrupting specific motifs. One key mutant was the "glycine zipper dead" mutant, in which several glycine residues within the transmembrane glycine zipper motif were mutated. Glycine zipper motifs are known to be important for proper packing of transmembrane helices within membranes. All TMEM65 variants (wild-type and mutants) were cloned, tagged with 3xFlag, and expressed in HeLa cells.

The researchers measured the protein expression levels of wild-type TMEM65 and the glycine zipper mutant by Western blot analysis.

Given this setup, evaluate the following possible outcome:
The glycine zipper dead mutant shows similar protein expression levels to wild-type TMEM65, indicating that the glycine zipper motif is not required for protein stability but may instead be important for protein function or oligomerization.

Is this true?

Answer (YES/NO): NO